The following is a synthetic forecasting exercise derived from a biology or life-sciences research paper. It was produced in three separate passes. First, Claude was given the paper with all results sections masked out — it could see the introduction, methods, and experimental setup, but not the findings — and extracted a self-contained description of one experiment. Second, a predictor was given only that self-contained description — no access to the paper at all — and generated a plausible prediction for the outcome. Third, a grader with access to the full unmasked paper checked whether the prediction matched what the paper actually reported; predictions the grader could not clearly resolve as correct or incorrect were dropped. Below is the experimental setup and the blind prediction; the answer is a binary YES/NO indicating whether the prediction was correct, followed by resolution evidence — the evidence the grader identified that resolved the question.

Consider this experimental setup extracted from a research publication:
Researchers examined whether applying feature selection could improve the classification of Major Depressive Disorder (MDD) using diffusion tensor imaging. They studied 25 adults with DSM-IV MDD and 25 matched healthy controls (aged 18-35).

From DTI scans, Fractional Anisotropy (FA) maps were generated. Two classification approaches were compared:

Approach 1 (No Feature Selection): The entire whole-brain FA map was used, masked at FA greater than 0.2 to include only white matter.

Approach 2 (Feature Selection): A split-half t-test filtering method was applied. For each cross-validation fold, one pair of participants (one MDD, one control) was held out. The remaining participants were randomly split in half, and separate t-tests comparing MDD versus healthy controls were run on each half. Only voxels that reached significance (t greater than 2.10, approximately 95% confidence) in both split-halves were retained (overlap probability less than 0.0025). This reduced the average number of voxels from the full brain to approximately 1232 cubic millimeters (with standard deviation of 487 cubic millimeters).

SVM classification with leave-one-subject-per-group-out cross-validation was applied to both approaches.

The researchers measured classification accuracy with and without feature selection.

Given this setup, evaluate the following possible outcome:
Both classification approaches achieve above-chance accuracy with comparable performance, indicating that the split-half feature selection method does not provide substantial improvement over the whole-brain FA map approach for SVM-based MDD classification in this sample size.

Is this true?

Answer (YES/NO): YES